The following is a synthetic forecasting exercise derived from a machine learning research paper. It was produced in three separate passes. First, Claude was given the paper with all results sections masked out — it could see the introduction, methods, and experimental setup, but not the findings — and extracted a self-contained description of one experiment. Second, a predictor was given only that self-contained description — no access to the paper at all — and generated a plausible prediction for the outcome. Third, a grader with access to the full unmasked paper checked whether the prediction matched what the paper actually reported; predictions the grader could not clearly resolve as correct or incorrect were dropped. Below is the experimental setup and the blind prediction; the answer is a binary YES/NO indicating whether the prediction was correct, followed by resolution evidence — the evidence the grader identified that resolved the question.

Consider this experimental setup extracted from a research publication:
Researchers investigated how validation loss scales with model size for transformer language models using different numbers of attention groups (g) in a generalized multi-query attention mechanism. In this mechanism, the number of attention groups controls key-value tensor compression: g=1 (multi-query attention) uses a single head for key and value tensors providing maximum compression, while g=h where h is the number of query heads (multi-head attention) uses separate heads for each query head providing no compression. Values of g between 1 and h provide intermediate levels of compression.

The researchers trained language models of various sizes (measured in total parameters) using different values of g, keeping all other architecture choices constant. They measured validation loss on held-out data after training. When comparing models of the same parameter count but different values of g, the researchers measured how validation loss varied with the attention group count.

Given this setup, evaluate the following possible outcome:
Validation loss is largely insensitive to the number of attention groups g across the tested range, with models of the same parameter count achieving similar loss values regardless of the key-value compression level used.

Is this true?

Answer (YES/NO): NO